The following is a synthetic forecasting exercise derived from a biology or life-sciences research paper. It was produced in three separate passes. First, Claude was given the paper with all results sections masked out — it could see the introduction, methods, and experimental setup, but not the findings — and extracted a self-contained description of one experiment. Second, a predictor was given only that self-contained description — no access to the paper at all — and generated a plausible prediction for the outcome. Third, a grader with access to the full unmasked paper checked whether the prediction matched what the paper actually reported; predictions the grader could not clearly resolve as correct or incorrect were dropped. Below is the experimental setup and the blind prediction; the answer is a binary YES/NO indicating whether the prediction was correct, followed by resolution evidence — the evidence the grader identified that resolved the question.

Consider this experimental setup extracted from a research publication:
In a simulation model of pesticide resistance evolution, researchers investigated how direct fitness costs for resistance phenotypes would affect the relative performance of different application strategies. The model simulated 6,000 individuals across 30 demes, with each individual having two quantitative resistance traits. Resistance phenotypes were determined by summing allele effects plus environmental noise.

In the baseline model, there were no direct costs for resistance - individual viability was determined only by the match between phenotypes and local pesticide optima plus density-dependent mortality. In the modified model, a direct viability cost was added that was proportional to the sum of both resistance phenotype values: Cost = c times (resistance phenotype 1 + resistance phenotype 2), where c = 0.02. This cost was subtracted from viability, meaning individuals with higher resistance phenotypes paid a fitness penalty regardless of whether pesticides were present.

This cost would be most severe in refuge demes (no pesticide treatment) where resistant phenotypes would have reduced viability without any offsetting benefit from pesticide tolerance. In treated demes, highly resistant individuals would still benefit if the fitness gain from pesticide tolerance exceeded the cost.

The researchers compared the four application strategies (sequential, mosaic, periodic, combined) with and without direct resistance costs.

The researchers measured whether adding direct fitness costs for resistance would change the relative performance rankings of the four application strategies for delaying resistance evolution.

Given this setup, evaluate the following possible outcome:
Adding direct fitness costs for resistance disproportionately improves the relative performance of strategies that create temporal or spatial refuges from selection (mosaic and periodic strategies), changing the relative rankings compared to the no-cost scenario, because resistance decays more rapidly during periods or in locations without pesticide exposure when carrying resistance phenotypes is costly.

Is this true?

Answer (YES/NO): NO